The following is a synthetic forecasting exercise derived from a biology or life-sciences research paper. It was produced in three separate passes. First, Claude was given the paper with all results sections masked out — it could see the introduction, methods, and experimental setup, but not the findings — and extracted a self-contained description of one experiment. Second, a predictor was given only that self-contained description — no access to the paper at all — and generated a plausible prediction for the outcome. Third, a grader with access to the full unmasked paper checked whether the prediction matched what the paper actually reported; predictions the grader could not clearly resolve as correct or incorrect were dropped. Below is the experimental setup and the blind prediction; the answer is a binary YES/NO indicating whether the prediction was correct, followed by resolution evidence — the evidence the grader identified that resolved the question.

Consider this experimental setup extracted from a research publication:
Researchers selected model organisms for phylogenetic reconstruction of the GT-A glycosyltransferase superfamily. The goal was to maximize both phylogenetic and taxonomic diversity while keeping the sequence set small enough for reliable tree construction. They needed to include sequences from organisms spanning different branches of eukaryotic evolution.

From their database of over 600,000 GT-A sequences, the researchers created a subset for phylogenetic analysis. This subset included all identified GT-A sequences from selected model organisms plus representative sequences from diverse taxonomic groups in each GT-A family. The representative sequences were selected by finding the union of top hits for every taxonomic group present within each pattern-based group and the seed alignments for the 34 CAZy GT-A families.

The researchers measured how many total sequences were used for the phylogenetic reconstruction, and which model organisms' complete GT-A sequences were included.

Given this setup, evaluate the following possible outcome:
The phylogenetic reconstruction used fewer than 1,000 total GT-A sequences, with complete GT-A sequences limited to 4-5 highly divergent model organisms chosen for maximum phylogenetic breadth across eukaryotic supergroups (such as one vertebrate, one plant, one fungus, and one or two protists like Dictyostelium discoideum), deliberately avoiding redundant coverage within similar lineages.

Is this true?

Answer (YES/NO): NO